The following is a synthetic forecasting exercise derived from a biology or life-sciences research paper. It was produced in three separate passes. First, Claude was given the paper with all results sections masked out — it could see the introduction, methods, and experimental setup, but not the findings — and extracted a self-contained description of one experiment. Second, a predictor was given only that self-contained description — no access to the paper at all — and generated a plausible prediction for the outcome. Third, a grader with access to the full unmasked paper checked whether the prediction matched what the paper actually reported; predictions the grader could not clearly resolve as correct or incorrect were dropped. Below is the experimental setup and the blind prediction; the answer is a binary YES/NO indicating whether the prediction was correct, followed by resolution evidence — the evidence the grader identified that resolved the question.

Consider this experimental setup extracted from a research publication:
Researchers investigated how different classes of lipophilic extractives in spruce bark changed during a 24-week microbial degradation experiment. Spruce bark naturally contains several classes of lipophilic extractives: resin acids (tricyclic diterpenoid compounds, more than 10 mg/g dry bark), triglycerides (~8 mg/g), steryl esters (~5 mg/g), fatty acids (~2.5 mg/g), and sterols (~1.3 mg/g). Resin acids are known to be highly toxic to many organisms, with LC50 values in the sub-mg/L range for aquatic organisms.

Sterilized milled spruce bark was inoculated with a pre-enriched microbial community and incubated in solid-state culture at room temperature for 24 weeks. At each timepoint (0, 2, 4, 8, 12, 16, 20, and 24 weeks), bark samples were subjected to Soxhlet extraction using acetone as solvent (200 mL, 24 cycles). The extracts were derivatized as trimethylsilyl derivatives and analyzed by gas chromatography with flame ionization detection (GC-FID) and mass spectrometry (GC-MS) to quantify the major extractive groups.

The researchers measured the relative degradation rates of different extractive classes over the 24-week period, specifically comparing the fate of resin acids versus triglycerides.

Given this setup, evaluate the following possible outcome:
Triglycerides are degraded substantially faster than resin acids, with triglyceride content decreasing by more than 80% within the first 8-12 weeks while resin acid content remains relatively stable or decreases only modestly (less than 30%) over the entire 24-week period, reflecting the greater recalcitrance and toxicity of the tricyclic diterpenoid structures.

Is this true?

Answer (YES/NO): NO